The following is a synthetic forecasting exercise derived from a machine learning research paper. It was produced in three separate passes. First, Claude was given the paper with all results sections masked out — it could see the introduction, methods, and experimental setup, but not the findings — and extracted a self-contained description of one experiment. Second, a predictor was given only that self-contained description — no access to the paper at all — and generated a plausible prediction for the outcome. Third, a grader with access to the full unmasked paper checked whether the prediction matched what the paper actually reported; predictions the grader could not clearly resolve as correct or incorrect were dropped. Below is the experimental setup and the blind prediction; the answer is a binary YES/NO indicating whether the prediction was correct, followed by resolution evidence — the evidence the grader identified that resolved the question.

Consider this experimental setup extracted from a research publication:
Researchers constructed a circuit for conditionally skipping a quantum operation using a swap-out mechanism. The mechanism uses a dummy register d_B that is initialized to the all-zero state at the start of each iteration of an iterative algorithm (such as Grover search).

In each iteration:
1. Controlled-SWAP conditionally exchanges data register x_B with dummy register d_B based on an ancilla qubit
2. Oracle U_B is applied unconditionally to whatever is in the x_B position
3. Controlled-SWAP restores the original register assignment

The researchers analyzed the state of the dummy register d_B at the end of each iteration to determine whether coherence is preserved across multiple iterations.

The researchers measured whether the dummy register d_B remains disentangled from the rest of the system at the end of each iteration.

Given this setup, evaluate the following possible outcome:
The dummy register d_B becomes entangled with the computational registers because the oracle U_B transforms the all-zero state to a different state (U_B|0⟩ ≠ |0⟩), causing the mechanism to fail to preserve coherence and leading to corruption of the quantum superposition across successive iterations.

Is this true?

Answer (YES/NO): NO